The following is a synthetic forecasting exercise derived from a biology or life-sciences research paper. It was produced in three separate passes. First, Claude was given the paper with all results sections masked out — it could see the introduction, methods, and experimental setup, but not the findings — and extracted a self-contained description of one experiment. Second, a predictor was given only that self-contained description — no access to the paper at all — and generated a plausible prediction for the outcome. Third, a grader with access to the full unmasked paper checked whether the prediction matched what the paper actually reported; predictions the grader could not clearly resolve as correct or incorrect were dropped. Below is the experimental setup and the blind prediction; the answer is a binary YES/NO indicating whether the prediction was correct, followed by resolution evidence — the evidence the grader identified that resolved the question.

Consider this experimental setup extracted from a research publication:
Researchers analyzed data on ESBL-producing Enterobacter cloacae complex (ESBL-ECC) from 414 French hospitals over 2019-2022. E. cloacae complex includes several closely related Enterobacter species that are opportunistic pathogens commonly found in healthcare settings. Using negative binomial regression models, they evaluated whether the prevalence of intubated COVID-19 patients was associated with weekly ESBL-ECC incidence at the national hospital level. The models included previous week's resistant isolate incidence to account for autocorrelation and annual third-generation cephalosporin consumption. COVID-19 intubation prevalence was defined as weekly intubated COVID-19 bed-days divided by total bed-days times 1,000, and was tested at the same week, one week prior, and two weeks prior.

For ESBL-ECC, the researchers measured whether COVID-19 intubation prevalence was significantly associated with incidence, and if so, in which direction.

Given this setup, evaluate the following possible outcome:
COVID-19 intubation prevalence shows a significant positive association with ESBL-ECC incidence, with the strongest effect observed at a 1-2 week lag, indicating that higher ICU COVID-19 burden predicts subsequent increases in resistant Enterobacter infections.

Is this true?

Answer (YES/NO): NO